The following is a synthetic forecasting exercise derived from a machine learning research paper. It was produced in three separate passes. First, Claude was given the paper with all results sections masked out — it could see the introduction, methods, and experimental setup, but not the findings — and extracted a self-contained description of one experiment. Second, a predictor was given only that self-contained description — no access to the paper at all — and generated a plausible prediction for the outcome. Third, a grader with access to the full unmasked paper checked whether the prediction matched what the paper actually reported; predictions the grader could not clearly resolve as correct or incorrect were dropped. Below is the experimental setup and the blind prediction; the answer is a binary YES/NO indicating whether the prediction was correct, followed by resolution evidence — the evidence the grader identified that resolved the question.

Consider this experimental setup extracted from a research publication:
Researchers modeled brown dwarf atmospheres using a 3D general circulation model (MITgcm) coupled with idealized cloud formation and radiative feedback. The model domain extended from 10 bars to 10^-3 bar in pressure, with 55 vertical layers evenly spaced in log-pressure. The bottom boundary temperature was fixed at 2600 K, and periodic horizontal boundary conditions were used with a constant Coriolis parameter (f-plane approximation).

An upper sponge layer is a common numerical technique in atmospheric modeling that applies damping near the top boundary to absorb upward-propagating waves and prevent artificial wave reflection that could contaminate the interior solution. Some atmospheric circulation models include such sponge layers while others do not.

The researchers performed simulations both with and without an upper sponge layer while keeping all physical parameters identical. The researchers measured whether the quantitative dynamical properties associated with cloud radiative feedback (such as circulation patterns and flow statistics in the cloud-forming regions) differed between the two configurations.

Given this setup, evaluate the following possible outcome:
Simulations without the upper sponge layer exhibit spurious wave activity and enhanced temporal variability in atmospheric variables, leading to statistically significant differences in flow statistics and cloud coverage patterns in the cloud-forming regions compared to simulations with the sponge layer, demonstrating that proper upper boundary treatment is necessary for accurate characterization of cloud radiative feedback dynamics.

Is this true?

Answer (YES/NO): NO